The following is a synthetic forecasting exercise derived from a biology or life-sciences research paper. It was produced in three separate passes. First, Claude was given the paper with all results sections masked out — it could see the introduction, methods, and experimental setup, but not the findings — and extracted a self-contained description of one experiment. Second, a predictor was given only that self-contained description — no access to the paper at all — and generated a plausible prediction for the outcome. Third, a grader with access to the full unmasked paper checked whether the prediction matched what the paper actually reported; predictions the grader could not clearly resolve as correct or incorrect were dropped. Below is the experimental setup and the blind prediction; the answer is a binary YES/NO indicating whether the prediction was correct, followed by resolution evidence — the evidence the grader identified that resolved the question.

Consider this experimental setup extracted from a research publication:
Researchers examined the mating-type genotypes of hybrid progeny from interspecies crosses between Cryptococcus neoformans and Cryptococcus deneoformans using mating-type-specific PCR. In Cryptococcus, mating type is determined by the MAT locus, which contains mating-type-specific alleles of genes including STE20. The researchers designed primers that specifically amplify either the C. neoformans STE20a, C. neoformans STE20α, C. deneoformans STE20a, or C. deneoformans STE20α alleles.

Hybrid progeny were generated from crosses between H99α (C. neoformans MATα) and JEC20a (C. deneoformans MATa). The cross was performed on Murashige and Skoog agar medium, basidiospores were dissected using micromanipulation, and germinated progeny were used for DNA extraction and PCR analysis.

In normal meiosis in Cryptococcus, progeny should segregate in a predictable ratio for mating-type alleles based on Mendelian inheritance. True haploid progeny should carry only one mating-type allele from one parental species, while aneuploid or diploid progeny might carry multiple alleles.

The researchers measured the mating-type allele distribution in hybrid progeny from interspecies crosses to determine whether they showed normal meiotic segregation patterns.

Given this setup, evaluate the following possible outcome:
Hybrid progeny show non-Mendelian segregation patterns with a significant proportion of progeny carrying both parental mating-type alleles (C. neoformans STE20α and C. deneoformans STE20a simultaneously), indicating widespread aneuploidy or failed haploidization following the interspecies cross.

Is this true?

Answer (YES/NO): YES